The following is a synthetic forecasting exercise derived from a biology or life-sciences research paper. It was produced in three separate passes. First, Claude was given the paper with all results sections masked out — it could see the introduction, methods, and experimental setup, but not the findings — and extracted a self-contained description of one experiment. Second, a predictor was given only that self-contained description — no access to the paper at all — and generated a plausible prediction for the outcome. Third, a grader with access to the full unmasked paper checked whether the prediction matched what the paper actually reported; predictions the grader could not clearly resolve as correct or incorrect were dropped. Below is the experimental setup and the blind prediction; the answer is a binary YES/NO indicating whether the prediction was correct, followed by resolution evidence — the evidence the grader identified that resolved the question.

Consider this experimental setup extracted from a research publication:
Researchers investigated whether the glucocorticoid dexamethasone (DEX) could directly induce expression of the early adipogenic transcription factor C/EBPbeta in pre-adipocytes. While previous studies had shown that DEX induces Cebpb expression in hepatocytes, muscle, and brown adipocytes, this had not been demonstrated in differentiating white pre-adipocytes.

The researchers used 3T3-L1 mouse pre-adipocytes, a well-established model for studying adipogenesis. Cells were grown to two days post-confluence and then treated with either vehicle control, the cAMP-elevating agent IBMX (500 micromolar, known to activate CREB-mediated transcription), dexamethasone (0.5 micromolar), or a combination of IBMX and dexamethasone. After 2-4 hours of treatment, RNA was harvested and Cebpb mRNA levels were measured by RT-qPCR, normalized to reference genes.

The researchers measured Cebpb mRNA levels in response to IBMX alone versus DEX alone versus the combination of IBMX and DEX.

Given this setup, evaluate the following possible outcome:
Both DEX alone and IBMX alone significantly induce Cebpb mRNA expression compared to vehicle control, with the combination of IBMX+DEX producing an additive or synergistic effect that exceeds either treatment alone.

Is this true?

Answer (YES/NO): YES